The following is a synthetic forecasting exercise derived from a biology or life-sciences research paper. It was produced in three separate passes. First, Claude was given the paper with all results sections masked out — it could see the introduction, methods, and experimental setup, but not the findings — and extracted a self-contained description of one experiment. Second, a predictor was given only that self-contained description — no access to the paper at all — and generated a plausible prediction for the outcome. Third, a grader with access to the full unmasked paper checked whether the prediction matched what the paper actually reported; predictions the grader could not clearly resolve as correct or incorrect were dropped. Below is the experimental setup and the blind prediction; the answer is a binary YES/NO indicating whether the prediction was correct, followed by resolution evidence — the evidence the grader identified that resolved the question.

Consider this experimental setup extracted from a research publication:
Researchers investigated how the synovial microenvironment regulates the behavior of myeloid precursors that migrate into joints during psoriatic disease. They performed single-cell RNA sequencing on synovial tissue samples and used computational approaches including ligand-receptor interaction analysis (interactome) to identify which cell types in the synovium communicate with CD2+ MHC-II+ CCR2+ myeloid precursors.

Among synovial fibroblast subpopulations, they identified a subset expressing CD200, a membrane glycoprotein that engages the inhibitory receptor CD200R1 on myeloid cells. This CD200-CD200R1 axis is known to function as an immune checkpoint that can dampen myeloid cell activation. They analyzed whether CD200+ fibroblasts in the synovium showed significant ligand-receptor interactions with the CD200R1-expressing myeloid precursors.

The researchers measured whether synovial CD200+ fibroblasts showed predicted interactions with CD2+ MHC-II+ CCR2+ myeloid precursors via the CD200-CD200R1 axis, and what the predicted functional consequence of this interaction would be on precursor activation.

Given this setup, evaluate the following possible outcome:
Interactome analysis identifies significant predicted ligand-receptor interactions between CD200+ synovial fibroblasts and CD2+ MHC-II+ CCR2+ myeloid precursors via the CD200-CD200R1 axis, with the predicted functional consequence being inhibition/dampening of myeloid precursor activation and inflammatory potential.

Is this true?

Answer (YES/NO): YES